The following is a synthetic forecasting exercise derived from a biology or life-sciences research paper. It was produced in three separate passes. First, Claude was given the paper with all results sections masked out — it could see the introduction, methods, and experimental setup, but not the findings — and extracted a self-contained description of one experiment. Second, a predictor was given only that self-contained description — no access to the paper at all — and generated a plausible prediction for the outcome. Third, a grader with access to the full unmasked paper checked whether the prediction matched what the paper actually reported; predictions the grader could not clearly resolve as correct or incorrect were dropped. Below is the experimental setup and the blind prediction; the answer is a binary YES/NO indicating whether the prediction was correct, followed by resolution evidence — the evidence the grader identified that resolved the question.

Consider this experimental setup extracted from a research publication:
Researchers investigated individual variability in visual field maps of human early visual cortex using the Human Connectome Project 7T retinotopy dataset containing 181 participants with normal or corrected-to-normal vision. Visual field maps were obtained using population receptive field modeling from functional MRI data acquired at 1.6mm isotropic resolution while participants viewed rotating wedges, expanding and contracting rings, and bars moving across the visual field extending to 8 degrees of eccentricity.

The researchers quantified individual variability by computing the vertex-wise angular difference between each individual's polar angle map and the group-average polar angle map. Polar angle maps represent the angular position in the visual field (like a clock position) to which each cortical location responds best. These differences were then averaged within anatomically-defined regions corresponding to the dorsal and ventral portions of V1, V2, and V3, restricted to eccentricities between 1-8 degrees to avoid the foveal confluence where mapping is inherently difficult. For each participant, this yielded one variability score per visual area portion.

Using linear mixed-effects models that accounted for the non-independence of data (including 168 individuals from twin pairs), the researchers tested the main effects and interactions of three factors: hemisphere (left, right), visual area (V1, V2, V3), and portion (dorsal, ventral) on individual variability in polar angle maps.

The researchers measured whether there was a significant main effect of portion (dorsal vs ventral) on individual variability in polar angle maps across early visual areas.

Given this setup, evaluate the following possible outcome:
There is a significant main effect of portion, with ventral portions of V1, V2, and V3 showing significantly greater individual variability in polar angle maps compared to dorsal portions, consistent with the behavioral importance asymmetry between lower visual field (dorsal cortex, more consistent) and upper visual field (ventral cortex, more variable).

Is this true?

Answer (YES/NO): NO